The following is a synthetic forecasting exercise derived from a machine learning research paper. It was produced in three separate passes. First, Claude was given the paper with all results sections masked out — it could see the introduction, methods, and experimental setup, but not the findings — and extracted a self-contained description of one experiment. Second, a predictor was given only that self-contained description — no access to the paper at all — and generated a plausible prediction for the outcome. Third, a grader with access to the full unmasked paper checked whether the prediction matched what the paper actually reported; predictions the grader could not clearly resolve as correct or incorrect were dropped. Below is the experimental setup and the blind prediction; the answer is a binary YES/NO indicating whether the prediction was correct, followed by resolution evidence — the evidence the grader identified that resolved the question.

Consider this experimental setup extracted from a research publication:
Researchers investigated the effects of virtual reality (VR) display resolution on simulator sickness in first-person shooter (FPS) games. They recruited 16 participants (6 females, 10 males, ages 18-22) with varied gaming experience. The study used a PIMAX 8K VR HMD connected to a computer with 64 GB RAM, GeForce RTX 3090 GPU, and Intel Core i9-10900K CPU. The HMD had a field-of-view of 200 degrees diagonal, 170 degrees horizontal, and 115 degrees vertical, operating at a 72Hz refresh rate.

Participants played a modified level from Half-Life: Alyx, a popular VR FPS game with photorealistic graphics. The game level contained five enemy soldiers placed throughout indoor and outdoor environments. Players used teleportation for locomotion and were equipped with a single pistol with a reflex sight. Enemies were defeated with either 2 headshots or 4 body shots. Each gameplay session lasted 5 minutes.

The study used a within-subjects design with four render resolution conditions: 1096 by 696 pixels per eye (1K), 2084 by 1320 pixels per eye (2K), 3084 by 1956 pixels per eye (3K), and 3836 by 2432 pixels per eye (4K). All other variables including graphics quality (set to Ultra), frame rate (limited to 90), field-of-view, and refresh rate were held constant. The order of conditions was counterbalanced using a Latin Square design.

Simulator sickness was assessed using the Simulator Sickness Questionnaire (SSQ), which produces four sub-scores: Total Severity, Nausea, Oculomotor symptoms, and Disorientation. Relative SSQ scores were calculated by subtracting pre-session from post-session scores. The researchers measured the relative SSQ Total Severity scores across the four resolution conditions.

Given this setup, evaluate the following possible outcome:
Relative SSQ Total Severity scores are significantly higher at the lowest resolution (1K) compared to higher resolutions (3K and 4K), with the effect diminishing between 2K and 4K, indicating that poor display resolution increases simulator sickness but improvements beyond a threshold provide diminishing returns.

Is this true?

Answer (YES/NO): YES